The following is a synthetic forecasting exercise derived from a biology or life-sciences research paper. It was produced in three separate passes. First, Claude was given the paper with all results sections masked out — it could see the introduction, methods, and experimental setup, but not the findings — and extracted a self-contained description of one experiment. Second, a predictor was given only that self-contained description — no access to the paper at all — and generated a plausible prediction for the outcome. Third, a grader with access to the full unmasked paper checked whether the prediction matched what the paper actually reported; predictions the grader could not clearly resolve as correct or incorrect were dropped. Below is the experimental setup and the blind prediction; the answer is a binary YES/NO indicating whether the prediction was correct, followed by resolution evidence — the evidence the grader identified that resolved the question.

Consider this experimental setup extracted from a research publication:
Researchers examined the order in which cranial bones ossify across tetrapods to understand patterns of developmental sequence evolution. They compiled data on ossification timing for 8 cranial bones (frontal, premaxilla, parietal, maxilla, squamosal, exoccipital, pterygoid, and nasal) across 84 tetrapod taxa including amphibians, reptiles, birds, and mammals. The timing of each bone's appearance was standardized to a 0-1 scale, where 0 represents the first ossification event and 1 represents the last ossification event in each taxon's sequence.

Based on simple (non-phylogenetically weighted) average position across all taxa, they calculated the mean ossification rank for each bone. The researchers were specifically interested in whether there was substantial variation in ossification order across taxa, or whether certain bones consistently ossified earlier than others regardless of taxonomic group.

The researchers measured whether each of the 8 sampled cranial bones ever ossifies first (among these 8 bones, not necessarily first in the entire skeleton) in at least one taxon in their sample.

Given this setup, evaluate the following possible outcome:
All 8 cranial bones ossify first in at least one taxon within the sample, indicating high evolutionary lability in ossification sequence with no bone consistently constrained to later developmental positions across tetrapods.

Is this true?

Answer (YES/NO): YES